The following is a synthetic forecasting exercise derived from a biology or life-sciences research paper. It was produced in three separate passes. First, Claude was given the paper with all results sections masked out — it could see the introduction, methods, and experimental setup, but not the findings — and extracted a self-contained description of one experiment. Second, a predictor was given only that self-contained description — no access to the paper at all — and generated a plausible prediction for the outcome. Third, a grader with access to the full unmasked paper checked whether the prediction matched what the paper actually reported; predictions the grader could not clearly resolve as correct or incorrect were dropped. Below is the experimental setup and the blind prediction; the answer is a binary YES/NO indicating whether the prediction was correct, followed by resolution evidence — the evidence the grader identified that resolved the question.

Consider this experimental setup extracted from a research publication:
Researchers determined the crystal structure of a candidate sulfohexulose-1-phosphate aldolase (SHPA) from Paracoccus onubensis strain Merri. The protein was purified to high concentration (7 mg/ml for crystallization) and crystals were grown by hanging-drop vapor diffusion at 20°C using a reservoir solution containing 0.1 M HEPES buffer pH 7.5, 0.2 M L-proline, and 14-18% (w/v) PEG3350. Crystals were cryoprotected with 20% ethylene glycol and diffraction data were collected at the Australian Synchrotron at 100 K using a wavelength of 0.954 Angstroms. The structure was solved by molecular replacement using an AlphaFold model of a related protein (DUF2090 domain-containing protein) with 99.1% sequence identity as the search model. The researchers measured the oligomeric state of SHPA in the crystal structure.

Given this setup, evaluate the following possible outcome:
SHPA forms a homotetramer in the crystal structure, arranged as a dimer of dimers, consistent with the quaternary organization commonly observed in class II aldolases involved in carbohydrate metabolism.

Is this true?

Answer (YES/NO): NO